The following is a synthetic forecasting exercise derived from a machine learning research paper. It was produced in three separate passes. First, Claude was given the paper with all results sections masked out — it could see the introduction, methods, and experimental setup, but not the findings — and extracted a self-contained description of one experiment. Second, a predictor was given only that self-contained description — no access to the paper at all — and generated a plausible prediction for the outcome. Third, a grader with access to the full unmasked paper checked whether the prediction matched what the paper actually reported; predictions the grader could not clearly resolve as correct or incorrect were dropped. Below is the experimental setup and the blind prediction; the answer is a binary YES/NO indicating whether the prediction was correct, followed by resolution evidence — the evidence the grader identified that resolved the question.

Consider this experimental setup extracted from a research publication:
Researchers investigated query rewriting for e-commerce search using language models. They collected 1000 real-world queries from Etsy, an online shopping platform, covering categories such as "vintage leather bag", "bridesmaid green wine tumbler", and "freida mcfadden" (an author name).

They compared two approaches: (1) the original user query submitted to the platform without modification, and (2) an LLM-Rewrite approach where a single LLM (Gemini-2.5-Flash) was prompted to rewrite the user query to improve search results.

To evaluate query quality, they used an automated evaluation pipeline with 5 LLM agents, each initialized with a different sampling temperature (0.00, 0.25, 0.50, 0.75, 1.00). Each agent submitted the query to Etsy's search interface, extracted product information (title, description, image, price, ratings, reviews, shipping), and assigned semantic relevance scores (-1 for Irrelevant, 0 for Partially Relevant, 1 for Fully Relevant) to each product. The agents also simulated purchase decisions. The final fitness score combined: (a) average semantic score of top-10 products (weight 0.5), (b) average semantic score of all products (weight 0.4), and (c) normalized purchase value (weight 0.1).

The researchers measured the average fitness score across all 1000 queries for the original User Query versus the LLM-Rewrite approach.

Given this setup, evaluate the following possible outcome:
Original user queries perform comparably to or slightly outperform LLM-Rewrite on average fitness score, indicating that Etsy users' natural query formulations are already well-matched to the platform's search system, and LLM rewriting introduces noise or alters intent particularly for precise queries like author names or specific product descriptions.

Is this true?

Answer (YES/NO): YES